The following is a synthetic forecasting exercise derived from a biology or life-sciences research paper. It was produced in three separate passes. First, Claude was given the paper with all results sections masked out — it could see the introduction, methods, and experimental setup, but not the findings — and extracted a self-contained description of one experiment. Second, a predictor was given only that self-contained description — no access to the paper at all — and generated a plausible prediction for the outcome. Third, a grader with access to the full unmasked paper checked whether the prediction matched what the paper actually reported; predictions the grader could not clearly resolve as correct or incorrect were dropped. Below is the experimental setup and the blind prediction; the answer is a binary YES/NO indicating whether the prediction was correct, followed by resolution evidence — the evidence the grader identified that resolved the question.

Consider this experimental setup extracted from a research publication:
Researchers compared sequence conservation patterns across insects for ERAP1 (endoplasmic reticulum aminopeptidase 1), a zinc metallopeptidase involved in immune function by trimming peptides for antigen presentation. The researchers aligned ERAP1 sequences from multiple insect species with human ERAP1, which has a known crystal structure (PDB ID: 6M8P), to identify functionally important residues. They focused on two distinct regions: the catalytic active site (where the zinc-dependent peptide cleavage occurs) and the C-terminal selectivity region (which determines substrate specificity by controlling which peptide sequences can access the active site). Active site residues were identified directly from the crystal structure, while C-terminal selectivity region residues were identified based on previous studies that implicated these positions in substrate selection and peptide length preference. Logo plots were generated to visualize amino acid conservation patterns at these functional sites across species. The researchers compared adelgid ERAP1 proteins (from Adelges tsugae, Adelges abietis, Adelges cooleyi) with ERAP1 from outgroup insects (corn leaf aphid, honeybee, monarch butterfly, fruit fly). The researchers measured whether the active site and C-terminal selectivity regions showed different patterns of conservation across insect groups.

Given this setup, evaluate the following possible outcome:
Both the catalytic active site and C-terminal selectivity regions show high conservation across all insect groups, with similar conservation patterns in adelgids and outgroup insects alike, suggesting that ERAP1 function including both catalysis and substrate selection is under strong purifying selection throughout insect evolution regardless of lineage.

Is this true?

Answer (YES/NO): NO